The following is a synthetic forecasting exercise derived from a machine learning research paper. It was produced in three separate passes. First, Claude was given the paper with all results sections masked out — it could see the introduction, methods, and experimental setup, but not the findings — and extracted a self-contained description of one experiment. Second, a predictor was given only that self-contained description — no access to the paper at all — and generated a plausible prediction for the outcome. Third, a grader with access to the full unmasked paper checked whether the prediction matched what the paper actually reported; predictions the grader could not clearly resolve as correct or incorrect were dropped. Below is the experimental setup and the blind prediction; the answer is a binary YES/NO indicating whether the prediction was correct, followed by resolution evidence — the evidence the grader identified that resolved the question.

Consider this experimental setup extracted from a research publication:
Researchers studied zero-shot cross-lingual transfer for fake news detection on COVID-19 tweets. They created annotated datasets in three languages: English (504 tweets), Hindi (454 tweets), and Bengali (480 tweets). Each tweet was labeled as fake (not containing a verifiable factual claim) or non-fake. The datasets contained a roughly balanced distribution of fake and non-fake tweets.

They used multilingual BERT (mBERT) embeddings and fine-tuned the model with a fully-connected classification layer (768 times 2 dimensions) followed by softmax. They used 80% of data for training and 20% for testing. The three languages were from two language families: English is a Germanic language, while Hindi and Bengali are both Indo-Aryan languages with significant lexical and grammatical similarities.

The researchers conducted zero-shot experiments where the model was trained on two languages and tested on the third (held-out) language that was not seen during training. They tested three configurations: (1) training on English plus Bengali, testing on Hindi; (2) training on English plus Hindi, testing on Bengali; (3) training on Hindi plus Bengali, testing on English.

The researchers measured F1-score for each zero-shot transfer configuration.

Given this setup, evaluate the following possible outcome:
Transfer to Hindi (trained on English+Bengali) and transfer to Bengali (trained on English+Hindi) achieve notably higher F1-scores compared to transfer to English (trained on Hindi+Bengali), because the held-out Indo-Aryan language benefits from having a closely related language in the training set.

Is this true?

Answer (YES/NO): YES